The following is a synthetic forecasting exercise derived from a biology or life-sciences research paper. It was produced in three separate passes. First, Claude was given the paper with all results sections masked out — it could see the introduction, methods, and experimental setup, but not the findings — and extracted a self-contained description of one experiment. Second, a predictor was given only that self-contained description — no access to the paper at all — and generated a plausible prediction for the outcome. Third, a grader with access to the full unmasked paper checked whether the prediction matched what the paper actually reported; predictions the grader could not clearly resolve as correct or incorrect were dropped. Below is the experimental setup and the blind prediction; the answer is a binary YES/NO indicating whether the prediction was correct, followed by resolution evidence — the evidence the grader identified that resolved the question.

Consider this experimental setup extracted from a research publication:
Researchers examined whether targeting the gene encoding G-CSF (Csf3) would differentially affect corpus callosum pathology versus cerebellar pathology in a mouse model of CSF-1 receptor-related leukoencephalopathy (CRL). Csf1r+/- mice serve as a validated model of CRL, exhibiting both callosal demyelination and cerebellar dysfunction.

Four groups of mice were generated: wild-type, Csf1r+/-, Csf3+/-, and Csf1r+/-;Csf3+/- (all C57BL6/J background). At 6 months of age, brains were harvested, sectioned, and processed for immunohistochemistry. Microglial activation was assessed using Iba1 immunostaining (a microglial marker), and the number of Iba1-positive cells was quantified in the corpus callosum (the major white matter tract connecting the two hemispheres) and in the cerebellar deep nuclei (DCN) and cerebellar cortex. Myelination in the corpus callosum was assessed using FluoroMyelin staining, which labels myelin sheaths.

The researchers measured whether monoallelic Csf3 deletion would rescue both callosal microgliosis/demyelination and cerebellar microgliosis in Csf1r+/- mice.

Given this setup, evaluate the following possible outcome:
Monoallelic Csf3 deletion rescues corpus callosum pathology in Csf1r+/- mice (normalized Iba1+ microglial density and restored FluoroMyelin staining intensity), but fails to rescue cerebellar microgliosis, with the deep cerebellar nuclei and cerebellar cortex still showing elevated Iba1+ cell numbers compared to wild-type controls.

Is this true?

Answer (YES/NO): NO